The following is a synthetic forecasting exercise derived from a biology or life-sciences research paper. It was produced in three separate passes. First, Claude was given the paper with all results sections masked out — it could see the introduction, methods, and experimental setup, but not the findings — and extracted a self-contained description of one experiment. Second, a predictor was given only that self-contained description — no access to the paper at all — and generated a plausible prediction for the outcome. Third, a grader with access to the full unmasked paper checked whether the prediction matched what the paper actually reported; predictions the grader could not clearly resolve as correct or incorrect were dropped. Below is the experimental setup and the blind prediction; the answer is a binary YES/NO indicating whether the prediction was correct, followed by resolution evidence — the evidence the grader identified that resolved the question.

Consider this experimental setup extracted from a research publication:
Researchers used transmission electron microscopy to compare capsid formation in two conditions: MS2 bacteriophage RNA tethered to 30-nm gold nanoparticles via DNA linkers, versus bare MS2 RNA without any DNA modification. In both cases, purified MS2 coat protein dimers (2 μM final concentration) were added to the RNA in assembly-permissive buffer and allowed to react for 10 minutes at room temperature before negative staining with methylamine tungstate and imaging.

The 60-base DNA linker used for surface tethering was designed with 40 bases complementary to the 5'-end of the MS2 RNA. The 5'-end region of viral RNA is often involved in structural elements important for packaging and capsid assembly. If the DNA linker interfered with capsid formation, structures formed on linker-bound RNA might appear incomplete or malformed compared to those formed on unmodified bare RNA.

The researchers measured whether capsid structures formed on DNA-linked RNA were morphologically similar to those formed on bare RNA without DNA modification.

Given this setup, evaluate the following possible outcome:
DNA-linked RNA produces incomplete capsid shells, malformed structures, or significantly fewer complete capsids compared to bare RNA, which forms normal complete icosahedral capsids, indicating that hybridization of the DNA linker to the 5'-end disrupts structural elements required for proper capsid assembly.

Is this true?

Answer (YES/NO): NO